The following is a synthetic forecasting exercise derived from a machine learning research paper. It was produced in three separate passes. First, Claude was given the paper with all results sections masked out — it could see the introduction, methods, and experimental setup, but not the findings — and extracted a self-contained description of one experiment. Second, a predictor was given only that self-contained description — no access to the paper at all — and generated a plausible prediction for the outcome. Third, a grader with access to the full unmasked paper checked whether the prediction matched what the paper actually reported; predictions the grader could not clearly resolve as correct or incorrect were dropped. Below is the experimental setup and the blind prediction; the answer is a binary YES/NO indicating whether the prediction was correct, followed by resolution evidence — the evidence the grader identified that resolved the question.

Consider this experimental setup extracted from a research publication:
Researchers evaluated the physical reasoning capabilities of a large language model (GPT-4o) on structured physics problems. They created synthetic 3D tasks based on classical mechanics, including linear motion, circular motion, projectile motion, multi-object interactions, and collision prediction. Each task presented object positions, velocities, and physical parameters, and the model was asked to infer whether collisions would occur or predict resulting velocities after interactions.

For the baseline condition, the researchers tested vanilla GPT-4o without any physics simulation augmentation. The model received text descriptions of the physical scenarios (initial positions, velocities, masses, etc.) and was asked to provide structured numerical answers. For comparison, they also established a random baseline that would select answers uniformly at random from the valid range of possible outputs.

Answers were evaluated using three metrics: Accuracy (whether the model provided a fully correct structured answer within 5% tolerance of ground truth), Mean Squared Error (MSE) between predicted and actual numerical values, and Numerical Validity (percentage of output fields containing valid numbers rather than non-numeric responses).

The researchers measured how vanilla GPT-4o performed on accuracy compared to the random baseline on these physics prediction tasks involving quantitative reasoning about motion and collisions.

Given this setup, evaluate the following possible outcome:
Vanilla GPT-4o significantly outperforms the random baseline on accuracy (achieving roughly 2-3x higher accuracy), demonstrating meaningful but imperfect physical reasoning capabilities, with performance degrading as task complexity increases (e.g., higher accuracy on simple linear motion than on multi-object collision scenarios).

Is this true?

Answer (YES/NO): NO